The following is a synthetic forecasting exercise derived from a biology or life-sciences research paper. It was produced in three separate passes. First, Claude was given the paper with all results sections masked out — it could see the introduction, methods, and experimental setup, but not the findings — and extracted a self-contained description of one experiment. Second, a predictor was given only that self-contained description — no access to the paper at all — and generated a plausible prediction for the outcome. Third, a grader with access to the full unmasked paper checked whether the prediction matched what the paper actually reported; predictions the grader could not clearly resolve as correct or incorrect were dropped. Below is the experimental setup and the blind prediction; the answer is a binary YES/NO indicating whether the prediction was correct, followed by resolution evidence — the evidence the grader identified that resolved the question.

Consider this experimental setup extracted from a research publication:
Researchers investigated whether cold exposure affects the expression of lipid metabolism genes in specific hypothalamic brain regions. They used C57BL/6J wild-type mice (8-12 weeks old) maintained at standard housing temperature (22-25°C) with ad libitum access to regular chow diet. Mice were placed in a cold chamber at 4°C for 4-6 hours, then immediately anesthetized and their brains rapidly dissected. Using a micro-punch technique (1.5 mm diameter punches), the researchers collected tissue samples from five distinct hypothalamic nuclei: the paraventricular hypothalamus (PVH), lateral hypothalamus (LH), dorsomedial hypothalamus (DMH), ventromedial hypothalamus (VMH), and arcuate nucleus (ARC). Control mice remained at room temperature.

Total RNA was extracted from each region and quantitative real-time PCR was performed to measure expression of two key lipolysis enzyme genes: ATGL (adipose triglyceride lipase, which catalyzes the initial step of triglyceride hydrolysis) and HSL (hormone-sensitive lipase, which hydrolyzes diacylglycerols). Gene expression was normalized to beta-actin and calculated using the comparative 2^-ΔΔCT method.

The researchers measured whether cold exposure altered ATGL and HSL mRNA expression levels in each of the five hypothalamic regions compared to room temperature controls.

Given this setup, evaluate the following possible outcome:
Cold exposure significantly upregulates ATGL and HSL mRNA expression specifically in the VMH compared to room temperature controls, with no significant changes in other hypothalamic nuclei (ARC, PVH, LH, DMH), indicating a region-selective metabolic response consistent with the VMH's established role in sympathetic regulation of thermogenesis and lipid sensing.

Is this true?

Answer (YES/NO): NO